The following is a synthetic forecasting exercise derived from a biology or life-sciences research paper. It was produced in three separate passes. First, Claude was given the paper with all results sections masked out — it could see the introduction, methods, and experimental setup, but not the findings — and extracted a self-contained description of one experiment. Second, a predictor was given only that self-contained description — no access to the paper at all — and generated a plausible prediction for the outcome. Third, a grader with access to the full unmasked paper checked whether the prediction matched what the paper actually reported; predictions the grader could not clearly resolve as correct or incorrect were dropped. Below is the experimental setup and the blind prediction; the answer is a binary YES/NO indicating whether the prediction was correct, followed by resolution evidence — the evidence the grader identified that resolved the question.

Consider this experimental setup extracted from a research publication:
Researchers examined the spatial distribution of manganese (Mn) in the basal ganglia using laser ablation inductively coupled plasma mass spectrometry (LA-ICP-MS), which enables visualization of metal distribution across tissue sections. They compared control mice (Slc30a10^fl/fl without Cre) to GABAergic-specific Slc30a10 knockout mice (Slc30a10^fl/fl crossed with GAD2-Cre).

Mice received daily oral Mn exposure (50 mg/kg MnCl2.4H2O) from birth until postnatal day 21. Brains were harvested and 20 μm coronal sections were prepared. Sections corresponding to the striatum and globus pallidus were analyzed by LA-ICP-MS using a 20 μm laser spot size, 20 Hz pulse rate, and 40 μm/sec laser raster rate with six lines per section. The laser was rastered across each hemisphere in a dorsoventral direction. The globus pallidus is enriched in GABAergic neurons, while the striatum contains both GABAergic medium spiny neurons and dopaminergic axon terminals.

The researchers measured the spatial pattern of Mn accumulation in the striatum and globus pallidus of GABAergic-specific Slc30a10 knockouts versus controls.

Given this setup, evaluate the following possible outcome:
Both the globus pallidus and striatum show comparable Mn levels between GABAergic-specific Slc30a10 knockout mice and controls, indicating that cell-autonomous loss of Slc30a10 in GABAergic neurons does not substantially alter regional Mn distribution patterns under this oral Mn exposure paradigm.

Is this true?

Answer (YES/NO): NO